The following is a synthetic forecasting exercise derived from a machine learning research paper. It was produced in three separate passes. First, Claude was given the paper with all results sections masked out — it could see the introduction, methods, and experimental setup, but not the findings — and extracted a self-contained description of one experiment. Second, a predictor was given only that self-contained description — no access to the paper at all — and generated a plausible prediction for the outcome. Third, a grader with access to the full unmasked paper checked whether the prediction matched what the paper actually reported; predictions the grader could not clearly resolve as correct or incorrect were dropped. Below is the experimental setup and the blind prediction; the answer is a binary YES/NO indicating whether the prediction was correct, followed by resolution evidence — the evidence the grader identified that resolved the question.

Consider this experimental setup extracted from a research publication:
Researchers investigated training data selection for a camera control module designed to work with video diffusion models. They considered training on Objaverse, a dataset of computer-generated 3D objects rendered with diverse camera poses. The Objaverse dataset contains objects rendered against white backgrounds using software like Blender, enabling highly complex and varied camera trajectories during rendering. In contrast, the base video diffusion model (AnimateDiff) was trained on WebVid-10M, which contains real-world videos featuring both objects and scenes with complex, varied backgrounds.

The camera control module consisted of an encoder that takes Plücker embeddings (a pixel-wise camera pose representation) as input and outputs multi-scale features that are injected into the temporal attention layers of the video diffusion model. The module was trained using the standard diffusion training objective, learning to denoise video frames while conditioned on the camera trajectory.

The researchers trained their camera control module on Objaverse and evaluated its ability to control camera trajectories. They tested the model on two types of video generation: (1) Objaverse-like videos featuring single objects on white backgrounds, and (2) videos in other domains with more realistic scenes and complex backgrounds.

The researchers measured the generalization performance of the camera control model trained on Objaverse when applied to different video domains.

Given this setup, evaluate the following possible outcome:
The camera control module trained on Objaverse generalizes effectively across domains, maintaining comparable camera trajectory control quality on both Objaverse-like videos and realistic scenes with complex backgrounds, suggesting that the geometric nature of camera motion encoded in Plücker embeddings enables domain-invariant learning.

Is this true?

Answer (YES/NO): NO